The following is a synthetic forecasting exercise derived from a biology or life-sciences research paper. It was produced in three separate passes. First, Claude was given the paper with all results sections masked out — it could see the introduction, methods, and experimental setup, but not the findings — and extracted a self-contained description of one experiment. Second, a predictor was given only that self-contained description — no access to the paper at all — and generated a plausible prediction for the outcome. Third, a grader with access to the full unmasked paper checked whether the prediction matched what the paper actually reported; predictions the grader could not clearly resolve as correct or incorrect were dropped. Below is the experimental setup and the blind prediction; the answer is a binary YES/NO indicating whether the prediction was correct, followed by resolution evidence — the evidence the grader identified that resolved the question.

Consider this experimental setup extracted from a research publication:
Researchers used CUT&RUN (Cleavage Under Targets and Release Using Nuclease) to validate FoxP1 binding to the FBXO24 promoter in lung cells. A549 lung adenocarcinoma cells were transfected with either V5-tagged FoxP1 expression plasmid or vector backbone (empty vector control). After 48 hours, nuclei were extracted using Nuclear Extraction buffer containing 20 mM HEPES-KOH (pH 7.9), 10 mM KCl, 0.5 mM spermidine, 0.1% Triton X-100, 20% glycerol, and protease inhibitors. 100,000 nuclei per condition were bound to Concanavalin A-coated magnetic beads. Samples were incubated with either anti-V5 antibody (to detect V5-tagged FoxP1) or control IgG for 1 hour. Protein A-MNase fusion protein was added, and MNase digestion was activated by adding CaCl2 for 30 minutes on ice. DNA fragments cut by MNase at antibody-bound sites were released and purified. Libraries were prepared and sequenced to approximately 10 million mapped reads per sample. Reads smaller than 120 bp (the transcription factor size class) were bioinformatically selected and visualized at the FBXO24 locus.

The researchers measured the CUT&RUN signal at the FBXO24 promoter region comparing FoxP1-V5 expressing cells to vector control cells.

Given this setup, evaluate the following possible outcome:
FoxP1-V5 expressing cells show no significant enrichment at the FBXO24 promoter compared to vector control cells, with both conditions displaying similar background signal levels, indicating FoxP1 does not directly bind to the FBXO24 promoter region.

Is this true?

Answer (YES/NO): NO